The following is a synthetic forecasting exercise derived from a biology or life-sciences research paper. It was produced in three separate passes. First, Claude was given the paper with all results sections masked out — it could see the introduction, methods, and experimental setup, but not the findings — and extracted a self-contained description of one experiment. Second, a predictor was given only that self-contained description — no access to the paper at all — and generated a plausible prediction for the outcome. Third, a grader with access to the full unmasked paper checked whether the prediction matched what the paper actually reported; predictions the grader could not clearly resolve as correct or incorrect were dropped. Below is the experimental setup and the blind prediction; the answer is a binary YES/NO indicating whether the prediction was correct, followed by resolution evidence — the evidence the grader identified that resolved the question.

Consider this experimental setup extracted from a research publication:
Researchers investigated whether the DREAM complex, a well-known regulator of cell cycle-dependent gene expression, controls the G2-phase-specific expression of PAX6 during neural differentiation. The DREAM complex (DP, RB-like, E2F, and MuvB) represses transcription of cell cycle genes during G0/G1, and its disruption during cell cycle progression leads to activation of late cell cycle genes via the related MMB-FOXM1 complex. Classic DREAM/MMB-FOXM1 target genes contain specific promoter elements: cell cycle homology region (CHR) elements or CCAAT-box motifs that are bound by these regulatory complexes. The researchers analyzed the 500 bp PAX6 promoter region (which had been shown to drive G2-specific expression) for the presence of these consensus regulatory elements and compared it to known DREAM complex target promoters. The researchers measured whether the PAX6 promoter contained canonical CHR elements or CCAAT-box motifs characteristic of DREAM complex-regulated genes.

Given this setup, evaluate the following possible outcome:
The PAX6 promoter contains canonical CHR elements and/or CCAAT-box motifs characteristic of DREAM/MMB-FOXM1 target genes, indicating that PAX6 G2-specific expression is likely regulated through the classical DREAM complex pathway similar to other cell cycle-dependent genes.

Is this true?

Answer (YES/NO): NO